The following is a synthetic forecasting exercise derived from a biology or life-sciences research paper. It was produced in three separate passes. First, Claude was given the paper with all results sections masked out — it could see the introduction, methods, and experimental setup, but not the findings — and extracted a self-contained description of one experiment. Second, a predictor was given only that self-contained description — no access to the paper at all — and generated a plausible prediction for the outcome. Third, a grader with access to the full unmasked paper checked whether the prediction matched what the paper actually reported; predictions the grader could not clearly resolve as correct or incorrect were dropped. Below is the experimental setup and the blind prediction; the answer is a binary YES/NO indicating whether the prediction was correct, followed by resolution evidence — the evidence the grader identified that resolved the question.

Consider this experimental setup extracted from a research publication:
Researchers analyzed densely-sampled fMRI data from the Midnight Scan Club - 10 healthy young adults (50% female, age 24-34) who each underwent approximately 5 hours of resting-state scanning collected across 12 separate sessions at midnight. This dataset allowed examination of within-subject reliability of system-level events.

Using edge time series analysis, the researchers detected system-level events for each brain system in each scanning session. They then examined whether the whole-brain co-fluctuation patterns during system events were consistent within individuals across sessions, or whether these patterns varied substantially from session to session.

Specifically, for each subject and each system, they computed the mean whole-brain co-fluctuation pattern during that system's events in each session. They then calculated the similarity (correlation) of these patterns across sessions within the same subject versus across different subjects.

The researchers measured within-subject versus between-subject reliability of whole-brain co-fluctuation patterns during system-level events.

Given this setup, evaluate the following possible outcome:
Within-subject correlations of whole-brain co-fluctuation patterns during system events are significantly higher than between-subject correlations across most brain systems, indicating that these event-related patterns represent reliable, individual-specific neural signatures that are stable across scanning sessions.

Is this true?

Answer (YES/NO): YES